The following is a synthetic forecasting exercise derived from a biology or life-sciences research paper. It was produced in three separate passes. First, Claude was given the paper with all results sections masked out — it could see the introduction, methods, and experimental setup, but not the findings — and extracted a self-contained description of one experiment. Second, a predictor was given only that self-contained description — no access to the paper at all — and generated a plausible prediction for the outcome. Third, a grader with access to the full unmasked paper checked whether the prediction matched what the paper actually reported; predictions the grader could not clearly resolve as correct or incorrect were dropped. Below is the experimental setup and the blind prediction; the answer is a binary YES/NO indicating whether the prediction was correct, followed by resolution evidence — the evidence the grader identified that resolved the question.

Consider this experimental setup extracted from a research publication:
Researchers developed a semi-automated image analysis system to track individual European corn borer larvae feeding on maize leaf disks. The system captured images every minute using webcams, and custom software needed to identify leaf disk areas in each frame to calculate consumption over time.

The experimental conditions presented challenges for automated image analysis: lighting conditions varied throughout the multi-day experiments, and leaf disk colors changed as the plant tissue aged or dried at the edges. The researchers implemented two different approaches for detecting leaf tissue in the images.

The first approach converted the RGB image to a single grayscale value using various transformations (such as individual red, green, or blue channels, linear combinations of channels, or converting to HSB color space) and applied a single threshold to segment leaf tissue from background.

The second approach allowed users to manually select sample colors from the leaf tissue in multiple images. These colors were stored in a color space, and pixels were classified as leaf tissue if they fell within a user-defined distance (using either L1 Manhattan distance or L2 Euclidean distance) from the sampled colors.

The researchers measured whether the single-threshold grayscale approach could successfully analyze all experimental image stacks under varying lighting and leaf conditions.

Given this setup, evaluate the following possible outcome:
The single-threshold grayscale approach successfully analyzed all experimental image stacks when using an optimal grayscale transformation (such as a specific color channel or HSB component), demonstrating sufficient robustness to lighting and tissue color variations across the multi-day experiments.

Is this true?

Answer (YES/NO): NO